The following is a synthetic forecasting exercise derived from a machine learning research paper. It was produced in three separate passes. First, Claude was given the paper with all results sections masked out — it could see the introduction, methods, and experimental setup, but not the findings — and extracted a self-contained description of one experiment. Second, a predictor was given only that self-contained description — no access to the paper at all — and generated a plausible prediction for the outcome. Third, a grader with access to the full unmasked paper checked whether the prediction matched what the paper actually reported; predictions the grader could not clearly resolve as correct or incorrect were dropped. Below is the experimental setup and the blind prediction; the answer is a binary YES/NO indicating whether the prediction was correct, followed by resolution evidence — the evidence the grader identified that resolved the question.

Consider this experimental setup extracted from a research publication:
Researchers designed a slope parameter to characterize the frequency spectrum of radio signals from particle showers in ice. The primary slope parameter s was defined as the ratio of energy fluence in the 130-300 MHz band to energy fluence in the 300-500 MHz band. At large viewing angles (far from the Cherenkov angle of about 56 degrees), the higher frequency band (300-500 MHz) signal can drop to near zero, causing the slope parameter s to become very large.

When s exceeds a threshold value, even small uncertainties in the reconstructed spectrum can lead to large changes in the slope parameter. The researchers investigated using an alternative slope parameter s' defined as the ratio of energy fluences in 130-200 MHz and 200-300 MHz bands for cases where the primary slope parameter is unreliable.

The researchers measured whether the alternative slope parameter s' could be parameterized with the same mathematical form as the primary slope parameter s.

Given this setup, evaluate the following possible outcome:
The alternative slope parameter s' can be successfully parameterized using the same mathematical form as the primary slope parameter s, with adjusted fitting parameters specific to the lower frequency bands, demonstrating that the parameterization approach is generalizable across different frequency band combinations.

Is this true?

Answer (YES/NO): YES